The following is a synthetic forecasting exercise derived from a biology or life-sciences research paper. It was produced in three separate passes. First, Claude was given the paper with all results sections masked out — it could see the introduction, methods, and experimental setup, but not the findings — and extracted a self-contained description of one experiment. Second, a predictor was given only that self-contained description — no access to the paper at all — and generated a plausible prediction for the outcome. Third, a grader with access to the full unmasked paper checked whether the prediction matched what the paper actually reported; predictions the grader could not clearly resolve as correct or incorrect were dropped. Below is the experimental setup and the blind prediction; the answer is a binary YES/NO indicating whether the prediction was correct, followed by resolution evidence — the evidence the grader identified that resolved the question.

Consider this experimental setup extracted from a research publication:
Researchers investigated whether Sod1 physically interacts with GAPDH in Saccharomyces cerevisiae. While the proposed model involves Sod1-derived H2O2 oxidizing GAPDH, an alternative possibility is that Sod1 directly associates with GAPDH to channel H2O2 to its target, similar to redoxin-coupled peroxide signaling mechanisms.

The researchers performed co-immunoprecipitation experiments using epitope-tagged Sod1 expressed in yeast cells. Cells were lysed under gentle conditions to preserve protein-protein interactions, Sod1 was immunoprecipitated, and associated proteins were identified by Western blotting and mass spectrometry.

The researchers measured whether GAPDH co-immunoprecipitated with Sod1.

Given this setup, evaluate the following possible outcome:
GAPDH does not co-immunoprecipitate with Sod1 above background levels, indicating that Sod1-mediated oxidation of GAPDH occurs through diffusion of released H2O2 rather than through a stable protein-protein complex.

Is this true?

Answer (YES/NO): NO